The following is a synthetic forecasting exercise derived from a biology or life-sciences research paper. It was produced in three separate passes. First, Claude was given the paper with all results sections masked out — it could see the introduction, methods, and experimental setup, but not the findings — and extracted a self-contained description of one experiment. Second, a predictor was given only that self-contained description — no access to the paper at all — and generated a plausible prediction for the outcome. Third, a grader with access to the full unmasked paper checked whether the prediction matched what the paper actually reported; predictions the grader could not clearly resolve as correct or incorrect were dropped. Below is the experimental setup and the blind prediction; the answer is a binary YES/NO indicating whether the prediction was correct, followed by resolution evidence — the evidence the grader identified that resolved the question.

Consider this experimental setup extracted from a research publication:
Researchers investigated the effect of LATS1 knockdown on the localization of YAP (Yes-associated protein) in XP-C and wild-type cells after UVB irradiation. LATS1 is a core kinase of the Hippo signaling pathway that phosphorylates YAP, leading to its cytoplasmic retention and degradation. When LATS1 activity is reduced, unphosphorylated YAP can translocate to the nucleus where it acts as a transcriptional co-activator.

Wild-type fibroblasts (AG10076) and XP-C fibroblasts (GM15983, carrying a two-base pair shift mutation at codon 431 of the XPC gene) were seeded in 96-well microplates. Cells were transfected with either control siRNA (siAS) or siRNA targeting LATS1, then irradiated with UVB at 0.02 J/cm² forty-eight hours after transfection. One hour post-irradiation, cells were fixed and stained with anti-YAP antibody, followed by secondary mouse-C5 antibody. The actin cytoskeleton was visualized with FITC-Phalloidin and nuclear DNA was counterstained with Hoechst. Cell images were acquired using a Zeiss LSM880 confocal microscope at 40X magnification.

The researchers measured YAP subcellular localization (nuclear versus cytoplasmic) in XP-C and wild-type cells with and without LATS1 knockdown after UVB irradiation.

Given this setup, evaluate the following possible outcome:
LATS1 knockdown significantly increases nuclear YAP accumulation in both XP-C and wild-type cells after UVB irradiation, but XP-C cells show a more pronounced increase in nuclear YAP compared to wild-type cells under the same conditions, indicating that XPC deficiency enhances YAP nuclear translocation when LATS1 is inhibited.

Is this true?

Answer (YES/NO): NO